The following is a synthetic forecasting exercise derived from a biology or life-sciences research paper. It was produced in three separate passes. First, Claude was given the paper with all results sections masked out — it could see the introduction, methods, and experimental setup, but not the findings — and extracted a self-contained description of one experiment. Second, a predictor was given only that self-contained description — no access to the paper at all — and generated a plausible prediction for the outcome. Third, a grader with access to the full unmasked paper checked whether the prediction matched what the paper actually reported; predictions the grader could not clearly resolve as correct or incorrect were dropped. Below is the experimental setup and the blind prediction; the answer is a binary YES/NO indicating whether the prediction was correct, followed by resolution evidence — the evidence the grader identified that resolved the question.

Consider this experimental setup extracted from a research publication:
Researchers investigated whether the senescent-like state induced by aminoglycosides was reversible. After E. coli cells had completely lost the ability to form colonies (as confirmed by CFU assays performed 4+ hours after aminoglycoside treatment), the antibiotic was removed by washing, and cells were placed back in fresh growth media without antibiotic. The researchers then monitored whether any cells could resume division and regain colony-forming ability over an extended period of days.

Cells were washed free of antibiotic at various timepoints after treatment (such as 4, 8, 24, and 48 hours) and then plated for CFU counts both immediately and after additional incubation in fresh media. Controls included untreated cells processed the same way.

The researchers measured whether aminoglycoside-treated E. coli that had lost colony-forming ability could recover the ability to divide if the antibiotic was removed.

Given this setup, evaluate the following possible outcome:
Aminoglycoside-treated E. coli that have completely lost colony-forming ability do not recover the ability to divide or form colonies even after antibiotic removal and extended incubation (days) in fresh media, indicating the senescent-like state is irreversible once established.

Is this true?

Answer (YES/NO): YES